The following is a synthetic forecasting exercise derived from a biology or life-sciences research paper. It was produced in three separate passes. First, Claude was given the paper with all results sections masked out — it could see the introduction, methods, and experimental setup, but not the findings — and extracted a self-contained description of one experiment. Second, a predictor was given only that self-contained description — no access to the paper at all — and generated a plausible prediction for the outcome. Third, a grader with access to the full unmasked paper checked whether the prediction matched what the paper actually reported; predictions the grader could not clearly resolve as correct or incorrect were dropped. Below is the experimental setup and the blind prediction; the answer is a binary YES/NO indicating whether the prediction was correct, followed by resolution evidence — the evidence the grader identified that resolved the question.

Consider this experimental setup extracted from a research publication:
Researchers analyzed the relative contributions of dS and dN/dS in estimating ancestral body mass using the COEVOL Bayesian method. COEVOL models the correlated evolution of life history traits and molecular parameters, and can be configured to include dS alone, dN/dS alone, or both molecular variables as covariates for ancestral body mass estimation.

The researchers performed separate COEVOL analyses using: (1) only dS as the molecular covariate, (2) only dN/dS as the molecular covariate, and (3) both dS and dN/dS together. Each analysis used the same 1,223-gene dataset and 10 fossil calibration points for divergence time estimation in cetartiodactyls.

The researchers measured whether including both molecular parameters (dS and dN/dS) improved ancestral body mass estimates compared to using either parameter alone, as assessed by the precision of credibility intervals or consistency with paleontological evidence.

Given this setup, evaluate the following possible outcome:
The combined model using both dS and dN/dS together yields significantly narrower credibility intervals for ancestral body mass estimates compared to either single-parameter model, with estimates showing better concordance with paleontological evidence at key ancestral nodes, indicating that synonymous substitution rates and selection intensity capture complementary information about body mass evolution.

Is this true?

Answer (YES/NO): NO